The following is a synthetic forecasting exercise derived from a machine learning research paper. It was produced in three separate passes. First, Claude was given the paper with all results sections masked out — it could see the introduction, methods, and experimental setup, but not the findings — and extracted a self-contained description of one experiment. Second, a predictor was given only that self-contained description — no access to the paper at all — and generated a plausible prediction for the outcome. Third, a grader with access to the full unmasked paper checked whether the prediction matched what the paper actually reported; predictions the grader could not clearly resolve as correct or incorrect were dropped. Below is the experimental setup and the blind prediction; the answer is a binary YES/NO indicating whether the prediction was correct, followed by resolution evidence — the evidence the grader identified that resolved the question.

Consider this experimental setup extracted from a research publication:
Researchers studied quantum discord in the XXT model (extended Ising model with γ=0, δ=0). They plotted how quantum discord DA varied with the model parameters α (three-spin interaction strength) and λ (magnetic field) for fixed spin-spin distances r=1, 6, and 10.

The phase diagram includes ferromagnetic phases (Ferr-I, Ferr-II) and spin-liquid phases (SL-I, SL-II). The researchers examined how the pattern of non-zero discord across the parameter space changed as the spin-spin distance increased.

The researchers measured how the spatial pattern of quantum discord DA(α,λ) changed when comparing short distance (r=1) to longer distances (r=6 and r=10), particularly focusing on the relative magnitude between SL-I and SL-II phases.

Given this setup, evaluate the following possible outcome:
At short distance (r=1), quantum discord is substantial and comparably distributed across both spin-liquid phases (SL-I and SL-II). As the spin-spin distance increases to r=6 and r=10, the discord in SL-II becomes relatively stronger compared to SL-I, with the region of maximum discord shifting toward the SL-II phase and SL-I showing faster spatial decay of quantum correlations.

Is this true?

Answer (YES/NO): NO